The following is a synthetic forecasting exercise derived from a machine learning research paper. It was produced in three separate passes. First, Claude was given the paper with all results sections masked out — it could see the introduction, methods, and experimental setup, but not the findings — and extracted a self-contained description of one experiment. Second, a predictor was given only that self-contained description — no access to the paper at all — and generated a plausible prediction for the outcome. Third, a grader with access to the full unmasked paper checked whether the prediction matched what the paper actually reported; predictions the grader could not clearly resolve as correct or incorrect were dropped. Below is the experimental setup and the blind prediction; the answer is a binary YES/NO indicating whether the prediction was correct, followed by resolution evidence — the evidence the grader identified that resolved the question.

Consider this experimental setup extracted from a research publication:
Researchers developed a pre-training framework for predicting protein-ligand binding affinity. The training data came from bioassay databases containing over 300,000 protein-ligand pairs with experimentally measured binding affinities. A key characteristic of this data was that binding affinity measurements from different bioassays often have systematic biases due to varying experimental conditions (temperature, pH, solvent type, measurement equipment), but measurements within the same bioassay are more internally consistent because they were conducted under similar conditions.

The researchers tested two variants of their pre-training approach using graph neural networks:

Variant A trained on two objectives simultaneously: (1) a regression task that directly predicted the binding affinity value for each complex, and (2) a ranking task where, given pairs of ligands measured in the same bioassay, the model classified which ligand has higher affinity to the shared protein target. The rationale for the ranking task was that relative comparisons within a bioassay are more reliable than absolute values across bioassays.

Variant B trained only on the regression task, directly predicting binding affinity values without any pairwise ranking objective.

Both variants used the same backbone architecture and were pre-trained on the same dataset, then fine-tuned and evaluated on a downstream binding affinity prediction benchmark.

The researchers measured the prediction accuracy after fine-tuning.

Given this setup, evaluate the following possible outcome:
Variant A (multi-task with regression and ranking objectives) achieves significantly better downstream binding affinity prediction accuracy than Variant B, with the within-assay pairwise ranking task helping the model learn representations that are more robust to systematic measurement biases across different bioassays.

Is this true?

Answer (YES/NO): NO